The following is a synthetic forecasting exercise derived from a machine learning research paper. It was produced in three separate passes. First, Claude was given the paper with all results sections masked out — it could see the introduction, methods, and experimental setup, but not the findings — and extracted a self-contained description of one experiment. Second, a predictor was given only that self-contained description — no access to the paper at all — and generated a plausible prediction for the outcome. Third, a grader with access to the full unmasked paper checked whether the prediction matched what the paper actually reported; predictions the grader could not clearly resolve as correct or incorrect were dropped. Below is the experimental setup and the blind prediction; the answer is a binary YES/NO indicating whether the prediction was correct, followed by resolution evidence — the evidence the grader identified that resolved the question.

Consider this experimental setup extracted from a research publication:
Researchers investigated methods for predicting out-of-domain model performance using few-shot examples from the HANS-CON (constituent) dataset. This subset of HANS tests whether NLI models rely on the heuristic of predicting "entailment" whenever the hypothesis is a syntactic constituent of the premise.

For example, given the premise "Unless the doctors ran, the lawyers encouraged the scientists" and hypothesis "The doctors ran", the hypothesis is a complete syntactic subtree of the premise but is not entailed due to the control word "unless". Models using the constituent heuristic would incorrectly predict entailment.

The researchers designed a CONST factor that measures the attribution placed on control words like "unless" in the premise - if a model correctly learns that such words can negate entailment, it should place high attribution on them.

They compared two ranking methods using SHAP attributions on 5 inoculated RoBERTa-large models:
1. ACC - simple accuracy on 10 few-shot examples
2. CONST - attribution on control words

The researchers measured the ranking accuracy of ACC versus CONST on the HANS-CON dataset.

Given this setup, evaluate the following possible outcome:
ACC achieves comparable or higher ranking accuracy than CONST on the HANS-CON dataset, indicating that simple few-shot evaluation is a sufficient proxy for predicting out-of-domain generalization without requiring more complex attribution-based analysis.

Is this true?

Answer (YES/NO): NO